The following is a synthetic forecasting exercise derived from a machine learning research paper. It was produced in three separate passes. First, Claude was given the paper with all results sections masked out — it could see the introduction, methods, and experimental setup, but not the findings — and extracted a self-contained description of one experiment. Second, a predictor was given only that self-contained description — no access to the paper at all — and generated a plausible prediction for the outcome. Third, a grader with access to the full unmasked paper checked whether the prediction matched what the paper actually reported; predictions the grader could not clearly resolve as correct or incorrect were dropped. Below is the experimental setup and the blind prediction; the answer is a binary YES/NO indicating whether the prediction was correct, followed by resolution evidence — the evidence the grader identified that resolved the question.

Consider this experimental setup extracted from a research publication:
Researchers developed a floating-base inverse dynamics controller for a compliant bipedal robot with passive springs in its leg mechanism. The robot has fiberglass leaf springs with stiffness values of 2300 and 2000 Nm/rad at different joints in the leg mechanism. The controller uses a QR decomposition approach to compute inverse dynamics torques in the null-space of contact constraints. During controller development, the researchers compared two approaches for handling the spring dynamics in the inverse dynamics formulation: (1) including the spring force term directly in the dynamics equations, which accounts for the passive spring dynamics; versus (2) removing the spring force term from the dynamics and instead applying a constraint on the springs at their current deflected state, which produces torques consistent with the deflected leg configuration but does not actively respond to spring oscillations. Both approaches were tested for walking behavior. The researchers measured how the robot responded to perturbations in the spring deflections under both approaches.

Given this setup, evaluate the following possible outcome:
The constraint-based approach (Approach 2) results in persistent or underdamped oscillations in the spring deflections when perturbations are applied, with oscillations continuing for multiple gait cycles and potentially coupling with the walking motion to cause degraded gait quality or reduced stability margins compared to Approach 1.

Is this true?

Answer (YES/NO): NO